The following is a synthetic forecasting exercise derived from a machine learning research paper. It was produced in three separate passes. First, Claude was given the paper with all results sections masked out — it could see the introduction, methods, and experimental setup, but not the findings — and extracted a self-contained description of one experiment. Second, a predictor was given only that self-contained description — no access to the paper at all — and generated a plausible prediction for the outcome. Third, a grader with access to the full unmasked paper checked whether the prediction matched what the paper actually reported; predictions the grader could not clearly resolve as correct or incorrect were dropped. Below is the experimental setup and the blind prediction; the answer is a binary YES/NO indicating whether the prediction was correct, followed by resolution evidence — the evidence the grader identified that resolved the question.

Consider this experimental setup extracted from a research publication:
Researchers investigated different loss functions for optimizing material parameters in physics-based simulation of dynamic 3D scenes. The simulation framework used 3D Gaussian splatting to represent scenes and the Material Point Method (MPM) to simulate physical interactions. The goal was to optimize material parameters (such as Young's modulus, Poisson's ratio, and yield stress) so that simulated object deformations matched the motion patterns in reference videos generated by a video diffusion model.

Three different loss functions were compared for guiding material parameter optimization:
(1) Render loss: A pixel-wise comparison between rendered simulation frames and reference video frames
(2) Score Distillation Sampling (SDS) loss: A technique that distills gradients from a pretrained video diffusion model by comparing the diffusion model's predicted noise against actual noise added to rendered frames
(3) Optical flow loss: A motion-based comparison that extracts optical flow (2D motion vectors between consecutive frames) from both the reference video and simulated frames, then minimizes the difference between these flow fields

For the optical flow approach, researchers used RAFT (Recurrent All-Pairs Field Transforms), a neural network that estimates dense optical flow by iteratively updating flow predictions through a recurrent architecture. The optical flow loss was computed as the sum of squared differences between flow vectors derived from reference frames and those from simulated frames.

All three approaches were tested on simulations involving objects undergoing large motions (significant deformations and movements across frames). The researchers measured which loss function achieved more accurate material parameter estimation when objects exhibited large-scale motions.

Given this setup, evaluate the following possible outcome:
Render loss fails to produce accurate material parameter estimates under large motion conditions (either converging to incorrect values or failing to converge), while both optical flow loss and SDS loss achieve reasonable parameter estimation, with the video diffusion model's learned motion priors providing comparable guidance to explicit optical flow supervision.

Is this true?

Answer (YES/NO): NO